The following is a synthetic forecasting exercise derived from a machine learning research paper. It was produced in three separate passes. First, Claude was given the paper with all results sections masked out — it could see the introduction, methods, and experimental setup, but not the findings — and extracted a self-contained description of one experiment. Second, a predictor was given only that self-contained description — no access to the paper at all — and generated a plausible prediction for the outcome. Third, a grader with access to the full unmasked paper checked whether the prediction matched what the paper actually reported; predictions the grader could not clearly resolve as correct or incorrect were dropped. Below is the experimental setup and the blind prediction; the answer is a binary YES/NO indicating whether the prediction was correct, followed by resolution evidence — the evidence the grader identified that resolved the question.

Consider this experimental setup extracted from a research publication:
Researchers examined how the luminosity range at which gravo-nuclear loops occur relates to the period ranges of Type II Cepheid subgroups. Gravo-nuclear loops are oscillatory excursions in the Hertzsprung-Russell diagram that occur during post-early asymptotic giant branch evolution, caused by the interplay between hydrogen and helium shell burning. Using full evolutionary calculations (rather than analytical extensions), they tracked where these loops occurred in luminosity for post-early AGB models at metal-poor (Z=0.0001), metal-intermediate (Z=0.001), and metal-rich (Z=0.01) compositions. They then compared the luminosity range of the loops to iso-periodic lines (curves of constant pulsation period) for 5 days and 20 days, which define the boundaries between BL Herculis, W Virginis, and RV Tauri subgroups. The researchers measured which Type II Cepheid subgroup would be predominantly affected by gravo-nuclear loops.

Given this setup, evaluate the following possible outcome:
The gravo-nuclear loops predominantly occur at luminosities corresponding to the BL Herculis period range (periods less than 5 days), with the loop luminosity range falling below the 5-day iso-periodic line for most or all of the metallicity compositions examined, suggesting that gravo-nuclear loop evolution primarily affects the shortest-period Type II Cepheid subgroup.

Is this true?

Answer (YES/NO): NO